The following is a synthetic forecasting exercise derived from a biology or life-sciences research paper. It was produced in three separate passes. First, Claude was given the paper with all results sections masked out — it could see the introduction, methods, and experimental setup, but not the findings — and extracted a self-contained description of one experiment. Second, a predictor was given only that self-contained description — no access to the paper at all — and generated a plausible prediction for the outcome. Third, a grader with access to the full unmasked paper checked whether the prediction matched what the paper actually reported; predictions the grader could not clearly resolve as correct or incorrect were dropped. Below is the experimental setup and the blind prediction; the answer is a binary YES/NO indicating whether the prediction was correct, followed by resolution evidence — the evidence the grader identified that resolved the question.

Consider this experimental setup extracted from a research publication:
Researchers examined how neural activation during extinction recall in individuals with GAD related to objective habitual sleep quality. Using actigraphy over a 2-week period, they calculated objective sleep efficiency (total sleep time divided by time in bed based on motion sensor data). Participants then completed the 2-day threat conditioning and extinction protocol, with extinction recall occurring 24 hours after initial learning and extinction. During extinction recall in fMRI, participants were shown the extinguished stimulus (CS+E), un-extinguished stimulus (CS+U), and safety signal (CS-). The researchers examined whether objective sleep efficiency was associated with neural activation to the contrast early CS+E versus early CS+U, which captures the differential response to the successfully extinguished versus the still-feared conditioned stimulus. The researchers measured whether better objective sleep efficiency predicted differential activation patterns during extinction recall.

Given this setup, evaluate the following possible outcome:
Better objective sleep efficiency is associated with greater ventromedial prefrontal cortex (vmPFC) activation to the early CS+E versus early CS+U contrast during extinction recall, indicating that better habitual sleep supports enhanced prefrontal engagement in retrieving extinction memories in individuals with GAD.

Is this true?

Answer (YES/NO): NO